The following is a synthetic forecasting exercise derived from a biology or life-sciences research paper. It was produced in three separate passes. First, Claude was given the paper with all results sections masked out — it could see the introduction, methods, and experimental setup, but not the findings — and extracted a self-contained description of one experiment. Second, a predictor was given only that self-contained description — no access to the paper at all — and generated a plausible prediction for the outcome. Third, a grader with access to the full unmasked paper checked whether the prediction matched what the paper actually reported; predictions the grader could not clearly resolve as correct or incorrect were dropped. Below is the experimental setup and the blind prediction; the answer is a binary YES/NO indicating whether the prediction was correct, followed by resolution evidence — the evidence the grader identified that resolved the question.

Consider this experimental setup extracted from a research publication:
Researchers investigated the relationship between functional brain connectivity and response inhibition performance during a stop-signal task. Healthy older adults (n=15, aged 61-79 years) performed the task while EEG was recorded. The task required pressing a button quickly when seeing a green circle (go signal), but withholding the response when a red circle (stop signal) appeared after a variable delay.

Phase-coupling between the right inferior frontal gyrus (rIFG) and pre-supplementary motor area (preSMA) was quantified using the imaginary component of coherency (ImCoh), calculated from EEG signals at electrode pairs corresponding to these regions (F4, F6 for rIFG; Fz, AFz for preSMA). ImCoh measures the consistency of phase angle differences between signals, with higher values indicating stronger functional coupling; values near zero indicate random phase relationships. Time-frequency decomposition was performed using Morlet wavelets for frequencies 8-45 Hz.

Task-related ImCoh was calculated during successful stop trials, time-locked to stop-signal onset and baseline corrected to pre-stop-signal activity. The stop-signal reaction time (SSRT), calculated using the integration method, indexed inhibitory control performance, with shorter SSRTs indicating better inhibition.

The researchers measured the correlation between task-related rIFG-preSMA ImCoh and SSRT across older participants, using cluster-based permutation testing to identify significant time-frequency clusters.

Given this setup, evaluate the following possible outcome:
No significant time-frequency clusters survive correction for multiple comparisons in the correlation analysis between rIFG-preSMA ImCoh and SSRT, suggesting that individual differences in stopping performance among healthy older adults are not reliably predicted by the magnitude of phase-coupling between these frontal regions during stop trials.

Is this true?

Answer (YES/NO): YES